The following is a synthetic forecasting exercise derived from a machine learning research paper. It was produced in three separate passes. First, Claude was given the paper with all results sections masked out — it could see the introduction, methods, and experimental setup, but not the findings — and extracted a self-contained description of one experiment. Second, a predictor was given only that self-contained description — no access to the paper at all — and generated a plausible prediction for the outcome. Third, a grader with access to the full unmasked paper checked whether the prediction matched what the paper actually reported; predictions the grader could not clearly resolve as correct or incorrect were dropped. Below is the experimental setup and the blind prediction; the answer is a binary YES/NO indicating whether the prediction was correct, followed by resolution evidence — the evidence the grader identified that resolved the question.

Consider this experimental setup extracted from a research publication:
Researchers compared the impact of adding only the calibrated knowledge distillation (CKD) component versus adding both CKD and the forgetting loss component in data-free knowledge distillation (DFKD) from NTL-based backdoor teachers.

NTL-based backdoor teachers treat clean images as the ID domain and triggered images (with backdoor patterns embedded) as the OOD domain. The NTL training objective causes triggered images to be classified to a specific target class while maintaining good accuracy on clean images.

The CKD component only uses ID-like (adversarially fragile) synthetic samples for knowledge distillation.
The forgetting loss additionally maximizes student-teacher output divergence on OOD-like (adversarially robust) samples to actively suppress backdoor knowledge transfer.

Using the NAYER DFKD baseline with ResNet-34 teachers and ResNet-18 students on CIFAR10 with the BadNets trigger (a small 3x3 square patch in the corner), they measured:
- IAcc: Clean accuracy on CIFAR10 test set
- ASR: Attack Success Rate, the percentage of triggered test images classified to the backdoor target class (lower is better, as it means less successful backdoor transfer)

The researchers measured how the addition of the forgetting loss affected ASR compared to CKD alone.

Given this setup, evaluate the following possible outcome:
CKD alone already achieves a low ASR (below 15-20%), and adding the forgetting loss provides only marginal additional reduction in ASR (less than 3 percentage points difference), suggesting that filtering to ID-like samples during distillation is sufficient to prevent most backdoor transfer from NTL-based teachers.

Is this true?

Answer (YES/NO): NO